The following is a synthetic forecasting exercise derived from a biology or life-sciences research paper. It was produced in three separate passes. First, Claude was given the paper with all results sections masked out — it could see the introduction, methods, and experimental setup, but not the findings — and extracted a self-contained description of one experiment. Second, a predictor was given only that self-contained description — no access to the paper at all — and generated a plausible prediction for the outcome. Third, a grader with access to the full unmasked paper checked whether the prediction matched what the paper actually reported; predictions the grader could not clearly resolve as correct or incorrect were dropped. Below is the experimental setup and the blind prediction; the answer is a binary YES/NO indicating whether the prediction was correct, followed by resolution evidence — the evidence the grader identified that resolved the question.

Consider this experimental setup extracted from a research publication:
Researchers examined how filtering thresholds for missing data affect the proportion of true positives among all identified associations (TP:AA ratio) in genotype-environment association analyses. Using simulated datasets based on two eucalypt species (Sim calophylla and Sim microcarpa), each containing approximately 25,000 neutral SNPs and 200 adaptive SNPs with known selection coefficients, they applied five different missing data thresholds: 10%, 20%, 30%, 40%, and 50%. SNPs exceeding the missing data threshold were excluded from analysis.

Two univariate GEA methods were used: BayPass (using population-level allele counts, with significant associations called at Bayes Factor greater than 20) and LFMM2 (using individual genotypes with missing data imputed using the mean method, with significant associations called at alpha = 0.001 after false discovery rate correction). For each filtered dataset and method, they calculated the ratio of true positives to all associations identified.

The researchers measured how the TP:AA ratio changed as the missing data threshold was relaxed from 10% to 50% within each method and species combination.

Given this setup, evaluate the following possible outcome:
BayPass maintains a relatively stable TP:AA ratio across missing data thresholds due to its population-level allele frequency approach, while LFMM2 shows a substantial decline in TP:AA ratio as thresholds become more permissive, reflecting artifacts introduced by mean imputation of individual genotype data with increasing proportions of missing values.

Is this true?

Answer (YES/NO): NO